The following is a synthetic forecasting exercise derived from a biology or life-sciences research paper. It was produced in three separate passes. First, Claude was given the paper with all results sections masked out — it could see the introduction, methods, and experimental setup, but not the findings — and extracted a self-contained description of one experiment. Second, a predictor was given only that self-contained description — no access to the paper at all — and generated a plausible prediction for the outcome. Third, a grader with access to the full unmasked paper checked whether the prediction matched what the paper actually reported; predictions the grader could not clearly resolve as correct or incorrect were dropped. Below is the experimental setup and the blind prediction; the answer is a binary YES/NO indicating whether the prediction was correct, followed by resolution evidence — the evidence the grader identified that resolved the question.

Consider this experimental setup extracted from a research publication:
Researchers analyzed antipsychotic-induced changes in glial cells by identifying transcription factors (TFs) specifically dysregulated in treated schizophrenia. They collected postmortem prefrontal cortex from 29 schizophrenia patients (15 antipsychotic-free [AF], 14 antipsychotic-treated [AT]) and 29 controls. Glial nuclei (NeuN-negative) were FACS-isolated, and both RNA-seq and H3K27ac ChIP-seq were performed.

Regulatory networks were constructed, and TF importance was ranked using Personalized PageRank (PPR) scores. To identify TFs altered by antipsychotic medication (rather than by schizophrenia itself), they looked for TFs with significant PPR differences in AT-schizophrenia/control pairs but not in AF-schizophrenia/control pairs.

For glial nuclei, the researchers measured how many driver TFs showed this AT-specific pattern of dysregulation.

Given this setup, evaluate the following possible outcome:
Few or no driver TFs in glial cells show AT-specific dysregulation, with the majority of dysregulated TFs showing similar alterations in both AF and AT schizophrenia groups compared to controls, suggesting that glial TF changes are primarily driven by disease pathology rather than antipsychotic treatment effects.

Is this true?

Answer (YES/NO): NO